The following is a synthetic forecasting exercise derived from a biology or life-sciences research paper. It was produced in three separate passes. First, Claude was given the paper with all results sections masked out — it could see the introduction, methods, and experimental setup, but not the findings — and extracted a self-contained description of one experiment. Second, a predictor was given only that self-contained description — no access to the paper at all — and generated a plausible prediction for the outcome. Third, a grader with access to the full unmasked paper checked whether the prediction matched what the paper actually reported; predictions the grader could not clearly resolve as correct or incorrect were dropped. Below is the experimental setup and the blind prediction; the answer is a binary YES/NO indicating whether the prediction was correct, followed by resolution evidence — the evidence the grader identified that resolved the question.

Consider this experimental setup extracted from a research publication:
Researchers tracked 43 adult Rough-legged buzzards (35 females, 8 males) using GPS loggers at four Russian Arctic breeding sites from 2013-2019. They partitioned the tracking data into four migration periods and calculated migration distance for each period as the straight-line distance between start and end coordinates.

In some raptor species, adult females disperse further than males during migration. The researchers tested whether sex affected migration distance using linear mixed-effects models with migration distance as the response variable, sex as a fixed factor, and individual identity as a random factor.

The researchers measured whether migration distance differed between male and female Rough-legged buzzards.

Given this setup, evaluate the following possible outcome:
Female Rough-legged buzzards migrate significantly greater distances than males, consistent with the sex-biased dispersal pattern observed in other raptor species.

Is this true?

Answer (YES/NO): NO